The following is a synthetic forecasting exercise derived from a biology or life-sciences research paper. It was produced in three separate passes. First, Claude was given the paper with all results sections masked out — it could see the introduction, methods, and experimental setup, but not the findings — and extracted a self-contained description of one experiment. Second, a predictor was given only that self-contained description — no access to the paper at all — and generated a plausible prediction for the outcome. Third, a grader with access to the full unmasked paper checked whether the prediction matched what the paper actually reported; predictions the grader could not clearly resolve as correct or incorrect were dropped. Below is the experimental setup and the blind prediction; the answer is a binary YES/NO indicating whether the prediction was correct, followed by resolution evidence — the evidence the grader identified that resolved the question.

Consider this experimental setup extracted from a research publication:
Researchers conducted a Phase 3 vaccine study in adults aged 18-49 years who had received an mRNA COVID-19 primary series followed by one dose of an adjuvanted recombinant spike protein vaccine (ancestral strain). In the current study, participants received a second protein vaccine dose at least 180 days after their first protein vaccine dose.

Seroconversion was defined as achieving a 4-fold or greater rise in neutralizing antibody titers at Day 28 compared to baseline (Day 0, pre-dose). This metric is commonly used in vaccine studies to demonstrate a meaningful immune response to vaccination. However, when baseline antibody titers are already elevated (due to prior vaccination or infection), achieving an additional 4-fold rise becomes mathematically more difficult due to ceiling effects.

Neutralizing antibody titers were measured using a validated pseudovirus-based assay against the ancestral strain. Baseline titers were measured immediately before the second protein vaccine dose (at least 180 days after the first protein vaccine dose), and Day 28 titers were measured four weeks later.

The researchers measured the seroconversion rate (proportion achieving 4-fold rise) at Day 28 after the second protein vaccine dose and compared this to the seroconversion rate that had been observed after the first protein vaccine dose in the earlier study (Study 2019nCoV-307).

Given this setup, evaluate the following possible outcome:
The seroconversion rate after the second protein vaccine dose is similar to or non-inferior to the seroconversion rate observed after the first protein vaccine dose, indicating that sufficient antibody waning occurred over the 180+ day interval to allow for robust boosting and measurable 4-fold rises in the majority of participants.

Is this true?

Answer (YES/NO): YES